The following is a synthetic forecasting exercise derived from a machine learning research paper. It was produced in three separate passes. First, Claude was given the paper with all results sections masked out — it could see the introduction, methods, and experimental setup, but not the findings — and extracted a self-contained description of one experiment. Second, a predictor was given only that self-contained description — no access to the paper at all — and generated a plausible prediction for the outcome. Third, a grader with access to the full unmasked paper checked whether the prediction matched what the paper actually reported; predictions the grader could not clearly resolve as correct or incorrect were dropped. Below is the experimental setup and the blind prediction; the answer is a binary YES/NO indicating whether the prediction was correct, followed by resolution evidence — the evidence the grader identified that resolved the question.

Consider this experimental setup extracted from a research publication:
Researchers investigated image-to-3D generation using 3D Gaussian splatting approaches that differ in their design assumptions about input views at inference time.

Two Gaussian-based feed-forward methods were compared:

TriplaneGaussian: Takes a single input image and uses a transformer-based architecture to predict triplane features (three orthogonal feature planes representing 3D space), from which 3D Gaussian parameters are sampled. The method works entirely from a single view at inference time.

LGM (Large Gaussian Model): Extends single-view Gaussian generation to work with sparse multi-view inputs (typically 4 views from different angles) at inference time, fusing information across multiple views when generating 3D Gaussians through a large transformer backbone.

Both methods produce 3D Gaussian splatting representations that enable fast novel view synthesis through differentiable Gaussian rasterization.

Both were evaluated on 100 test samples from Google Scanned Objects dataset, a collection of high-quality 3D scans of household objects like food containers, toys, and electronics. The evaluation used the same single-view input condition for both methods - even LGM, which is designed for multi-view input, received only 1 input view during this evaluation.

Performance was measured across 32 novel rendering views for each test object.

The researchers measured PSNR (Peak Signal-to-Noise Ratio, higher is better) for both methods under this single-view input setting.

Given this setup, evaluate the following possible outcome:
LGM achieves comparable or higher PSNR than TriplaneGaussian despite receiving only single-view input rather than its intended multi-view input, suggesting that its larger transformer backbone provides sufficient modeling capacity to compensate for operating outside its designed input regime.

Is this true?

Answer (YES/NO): YES